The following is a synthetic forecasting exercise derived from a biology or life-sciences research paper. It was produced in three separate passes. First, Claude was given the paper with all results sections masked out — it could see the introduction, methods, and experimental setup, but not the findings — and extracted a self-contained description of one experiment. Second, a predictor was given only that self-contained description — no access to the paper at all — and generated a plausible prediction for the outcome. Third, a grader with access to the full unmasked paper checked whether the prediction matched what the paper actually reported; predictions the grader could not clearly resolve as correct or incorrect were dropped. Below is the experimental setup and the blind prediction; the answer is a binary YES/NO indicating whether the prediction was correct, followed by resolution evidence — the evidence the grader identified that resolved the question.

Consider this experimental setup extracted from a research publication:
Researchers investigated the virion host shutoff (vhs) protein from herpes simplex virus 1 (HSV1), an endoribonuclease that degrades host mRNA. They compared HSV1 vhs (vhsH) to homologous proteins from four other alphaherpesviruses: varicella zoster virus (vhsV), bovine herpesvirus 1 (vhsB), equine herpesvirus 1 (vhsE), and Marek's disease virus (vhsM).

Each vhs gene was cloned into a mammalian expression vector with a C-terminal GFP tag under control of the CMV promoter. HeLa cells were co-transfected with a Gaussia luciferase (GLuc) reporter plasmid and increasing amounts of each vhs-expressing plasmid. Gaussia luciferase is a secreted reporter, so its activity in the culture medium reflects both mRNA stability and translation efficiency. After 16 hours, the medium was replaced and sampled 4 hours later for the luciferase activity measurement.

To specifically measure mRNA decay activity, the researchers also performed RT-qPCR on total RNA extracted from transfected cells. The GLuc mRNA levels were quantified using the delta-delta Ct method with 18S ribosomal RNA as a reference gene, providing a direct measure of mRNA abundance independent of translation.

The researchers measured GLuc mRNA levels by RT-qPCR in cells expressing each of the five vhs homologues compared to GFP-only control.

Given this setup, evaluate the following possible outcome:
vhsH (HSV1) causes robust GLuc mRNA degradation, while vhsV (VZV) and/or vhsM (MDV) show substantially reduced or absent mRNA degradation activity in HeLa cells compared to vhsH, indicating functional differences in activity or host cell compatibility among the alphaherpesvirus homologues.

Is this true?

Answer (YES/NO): YES